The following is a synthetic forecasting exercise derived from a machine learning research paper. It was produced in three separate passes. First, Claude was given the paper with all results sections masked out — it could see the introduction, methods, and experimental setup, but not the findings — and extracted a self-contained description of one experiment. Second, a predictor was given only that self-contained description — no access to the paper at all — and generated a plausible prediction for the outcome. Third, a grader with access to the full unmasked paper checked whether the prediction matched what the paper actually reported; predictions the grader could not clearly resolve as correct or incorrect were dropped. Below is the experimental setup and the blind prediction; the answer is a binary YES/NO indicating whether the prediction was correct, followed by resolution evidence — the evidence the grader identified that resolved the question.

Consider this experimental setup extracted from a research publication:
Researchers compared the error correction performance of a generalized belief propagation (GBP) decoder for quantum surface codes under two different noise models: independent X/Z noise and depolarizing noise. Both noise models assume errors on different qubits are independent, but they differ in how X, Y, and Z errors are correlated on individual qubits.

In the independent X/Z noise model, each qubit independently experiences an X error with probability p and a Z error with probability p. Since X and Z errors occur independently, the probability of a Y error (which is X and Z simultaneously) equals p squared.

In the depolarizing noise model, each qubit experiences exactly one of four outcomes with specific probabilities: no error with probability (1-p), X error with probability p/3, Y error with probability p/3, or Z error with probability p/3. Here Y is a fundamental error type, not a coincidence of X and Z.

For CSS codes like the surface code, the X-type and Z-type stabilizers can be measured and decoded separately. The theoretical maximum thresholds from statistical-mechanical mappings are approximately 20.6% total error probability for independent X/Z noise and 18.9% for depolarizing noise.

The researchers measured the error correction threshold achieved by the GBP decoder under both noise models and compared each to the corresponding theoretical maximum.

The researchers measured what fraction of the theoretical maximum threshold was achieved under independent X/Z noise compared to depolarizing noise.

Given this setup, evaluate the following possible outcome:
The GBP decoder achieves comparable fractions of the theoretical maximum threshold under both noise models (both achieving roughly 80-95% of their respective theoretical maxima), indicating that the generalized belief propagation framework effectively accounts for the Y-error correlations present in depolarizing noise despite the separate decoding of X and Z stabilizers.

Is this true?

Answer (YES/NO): NO